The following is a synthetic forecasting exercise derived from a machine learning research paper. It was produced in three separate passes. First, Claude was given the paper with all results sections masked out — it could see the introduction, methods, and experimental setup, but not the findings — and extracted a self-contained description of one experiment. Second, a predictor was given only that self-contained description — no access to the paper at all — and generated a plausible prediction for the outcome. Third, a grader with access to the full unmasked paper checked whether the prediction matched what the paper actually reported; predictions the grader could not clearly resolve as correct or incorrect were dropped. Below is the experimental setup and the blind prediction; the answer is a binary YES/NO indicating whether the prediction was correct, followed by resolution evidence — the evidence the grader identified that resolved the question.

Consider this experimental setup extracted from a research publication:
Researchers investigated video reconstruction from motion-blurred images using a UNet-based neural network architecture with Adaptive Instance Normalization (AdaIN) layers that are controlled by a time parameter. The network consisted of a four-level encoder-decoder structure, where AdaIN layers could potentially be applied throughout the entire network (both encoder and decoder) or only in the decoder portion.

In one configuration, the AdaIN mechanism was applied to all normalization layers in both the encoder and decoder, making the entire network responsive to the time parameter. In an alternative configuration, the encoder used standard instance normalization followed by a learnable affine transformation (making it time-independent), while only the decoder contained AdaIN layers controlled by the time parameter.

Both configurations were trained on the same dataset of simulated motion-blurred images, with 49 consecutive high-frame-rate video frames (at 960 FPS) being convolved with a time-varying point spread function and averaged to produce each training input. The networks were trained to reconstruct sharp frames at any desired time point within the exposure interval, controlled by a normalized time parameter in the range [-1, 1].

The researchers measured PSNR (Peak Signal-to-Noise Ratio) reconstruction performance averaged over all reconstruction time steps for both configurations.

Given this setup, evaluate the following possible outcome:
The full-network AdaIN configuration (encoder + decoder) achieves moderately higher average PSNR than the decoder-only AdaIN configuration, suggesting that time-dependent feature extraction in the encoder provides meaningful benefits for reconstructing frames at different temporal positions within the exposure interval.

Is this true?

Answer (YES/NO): NO